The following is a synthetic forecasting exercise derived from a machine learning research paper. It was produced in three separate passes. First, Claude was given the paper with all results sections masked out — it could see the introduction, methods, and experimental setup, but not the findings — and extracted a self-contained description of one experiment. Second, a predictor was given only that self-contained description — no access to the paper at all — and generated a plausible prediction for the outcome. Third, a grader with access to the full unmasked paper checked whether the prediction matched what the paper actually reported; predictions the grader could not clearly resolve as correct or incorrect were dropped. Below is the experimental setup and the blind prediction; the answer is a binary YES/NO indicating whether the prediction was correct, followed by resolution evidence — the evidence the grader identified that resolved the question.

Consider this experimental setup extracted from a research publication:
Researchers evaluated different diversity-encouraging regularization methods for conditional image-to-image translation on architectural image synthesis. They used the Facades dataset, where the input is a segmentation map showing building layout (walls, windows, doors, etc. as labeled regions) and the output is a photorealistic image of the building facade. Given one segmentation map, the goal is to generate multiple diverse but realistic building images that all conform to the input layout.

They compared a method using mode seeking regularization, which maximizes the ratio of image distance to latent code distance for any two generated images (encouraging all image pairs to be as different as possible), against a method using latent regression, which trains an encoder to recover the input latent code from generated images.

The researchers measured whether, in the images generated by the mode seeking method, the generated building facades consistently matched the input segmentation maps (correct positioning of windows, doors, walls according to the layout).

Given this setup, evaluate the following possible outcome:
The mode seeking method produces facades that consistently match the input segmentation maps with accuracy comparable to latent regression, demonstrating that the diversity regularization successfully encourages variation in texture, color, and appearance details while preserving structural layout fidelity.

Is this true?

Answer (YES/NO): NO